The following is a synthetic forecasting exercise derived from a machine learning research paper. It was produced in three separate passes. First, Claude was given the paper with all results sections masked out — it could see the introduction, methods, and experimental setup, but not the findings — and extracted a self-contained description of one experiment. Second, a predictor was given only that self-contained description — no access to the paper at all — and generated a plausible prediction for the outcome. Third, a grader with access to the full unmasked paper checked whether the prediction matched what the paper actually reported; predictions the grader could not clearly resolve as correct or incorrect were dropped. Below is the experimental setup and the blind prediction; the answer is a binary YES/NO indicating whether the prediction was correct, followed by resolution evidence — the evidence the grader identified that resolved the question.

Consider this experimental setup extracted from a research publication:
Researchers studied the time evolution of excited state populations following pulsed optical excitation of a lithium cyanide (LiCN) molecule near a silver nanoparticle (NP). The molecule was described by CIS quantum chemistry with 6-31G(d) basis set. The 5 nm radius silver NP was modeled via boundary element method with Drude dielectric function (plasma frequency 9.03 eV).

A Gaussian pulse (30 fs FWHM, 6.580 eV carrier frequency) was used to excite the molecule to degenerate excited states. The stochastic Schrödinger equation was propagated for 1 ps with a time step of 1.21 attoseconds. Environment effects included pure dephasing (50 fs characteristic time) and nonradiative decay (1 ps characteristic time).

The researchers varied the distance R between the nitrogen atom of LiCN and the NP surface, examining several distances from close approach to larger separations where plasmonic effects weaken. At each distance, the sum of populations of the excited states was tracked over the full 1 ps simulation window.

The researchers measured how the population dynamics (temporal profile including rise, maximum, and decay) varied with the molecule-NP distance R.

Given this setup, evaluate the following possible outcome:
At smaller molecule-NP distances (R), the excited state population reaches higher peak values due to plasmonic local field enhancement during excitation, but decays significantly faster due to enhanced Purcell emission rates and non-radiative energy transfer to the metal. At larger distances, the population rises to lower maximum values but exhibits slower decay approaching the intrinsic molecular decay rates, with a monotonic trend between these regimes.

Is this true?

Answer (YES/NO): NO